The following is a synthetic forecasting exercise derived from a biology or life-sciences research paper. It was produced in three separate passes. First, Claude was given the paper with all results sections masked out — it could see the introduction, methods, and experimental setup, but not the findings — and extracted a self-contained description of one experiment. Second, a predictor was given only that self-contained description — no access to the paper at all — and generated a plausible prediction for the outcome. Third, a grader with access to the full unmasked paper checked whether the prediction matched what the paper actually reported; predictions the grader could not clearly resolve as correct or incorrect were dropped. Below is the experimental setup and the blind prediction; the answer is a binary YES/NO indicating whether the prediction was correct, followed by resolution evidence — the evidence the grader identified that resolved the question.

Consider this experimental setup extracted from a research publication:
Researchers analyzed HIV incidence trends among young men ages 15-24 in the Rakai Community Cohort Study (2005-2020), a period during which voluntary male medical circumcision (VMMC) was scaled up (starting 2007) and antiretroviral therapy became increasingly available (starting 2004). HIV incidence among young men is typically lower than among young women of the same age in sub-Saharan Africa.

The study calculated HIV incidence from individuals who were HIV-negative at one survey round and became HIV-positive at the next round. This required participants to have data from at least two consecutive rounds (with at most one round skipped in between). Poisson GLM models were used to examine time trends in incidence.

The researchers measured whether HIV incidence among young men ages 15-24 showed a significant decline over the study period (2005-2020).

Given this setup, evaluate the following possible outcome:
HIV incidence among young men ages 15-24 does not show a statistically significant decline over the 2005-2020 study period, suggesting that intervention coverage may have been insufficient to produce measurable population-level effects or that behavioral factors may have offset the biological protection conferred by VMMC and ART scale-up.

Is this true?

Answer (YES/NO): NO